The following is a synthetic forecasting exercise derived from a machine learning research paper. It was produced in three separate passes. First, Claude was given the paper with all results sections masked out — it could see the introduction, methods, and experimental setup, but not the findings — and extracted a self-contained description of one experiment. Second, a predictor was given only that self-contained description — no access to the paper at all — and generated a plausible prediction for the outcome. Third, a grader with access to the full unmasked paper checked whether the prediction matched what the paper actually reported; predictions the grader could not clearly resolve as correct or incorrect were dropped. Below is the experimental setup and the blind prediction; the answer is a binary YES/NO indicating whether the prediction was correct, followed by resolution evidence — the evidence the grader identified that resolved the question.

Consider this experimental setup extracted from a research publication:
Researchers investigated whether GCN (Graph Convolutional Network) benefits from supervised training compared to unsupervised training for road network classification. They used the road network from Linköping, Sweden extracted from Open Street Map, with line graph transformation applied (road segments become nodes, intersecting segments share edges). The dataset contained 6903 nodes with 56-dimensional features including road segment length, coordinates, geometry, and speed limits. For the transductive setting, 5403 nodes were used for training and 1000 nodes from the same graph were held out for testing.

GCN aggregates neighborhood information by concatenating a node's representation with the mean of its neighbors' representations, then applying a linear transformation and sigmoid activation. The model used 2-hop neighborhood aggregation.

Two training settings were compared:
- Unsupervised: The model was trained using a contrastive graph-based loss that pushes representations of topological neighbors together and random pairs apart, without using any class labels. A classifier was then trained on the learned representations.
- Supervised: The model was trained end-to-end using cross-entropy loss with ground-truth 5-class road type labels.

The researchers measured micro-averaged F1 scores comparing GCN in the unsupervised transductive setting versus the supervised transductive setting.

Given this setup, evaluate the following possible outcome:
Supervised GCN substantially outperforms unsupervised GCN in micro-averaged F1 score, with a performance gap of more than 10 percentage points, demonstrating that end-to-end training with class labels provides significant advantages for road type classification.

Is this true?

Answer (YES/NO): NO